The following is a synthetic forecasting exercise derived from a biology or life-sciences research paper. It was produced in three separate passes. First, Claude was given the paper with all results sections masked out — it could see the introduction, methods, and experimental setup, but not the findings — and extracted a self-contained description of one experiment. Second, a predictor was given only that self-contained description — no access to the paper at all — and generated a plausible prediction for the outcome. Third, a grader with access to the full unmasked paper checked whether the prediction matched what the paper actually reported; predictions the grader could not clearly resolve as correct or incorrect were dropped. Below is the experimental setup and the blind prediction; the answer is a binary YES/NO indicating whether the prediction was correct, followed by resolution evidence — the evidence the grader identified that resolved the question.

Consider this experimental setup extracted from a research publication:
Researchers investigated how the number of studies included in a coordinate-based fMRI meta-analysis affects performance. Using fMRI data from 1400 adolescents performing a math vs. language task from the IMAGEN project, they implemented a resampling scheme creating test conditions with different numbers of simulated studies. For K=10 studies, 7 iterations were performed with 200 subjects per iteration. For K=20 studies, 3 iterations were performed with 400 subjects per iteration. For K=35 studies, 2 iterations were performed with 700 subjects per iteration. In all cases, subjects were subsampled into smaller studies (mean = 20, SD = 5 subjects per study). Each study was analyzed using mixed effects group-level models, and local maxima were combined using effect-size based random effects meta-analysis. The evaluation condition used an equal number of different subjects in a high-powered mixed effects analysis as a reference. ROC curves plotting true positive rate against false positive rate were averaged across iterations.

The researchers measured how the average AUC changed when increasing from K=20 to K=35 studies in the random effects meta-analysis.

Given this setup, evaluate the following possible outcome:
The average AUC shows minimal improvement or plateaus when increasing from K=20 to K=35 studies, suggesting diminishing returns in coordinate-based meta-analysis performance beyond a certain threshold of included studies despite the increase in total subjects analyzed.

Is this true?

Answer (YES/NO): YES